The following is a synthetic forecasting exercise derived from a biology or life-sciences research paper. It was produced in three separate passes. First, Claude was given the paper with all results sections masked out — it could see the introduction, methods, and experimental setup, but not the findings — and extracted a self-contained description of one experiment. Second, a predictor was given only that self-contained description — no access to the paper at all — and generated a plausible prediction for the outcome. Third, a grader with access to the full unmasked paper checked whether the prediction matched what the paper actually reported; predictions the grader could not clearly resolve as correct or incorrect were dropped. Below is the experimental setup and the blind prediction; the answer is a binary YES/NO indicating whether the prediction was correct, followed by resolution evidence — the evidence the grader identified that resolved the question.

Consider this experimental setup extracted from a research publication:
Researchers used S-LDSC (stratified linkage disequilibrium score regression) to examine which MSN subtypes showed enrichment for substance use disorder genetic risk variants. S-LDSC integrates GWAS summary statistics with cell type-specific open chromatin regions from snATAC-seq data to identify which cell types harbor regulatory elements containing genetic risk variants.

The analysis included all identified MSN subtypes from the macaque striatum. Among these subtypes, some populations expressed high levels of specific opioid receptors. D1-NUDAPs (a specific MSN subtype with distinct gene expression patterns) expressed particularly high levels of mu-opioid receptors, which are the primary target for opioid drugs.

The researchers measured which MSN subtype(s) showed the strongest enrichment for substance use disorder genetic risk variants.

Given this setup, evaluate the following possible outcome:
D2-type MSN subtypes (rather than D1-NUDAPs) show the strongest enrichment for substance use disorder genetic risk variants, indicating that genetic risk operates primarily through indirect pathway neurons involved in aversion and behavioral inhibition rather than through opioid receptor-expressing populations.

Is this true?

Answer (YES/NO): NO